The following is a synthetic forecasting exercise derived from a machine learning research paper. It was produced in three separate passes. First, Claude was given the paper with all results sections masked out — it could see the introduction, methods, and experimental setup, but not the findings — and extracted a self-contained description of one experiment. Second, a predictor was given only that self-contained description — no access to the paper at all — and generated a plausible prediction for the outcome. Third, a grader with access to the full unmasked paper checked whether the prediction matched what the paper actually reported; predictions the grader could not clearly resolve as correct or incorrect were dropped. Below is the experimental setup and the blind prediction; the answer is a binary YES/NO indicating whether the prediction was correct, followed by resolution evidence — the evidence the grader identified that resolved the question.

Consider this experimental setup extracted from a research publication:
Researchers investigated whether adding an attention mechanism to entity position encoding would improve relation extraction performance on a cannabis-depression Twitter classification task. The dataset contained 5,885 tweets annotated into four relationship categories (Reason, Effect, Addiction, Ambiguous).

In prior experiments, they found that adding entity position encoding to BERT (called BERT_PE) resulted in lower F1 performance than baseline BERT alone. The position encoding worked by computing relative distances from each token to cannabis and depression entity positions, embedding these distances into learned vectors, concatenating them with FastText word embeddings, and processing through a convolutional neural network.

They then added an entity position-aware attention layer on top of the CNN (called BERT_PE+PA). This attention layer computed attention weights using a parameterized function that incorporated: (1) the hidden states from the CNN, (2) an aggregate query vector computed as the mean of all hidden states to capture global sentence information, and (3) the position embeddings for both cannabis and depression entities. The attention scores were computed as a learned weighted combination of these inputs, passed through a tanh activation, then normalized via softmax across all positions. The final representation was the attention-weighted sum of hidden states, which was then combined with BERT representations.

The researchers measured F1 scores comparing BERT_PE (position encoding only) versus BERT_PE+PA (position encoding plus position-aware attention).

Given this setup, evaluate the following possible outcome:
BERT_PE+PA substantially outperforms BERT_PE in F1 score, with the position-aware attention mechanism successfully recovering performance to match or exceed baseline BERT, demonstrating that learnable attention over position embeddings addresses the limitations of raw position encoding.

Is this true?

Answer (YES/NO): YES